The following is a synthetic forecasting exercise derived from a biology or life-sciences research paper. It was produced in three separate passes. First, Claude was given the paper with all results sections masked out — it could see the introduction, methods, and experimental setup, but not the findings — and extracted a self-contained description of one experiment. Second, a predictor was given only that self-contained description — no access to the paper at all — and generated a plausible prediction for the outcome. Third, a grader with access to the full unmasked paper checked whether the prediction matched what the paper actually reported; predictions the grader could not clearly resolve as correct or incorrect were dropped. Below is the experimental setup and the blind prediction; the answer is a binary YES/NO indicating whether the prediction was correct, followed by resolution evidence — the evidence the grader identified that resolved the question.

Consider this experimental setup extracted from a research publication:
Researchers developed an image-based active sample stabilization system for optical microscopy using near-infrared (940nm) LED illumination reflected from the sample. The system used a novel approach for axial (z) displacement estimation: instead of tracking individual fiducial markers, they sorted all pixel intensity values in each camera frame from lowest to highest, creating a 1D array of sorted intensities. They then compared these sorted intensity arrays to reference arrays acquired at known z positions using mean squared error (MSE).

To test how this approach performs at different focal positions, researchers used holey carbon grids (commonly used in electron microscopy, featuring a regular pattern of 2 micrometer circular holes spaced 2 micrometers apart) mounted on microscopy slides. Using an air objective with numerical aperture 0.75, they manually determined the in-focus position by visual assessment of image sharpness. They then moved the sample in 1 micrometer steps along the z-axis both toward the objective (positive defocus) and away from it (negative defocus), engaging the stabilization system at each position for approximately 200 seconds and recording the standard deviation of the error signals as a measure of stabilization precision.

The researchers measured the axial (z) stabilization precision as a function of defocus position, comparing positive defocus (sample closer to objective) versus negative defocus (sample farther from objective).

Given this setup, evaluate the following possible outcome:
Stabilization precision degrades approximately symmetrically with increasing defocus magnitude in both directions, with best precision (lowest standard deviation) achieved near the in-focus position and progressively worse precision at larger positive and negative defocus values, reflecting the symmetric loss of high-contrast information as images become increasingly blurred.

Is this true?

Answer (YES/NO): NO